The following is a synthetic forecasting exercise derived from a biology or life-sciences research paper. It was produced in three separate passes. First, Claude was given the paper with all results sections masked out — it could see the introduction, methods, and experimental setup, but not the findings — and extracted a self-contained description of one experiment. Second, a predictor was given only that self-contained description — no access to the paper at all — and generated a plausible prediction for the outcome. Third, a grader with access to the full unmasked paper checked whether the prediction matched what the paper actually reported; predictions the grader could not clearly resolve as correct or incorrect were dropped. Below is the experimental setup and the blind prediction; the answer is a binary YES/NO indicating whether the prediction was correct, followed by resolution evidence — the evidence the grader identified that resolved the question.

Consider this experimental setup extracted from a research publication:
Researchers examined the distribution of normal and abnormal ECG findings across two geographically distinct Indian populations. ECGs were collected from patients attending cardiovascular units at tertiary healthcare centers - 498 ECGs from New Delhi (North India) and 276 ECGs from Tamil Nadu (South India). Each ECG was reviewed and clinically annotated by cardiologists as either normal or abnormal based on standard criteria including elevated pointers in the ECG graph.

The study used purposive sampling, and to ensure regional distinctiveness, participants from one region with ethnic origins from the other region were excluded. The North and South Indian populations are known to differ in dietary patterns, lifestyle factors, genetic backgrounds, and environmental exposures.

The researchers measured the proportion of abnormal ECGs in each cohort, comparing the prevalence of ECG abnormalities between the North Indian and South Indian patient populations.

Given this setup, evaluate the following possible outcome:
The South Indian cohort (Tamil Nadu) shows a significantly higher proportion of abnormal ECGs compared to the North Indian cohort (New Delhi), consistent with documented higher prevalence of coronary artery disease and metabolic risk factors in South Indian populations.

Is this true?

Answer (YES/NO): YES